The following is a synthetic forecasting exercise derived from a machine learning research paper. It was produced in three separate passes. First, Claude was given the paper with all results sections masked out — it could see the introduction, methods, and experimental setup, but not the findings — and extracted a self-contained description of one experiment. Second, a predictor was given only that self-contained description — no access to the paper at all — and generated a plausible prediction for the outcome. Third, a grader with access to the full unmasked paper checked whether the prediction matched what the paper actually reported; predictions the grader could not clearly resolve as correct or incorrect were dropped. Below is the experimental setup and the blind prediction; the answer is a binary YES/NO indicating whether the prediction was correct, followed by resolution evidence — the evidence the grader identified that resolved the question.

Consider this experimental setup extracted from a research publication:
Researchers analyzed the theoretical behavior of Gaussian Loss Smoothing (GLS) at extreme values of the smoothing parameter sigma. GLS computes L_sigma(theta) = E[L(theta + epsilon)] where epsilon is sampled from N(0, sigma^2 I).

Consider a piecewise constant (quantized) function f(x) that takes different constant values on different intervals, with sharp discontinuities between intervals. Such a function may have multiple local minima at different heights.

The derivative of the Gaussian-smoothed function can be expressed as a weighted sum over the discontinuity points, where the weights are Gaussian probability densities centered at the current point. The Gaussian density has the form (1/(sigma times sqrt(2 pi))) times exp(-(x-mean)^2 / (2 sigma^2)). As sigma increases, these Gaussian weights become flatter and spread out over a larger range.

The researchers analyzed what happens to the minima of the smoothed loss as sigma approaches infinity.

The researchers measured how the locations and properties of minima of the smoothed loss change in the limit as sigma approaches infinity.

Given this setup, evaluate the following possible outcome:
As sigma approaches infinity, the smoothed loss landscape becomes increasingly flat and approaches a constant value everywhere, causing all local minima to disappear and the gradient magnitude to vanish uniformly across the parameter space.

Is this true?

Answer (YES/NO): YES